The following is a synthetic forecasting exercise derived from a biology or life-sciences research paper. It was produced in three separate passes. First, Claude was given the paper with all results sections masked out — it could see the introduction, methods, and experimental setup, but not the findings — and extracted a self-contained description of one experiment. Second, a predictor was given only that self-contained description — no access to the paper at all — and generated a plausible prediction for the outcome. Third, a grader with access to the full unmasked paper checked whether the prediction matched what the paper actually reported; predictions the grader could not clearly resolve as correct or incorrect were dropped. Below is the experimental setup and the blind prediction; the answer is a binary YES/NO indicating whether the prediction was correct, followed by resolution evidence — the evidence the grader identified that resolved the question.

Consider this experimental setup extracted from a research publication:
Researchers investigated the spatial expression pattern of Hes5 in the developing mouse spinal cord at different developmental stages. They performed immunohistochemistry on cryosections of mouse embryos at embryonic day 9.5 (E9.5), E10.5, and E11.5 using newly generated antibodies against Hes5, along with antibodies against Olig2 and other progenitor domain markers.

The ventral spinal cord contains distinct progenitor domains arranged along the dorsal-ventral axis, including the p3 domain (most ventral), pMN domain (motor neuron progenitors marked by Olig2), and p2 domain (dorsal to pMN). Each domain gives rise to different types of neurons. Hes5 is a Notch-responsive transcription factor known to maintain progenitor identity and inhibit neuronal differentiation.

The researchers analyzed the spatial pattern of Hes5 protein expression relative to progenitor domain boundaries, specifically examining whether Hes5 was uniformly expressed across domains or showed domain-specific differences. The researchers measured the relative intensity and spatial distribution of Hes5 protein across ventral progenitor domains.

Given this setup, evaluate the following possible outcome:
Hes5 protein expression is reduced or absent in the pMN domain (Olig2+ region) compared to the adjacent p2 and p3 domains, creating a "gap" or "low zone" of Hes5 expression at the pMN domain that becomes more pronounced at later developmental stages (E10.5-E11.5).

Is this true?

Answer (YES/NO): NO